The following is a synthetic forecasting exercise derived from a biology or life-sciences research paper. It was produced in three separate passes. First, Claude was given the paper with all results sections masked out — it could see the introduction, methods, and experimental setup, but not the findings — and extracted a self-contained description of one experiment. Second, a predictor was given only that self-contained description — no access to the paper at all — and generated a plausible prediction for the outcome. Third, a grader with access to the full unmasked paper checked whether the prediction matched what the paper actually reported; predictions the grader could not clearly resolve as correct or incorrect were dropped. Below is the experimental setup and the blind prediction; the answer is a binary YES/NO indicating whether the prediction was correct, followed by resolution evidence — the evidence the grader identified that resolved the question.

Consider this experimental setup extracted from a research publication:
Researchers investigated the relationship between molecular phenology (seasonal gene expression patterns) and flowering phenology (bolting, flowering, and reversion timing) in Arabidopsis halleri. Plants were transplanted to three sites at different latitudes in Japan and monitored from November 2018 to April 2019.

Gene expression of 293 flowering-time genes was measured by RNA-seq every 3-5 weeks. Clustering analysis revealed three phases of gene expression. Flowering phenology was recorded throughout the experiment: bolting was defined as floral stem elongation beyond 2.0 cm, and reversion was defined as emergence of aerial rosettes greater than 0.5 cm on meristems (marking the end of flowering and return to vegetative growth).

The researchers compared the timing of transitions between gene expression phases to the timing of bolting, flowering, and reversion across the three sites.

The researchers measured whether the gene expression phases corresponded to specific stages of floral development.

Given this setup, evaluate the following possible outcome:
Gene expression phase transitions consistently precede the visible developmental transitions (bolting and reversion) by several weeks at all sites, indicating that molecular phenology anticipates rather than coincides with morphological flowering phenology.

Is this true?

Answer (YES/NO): NO